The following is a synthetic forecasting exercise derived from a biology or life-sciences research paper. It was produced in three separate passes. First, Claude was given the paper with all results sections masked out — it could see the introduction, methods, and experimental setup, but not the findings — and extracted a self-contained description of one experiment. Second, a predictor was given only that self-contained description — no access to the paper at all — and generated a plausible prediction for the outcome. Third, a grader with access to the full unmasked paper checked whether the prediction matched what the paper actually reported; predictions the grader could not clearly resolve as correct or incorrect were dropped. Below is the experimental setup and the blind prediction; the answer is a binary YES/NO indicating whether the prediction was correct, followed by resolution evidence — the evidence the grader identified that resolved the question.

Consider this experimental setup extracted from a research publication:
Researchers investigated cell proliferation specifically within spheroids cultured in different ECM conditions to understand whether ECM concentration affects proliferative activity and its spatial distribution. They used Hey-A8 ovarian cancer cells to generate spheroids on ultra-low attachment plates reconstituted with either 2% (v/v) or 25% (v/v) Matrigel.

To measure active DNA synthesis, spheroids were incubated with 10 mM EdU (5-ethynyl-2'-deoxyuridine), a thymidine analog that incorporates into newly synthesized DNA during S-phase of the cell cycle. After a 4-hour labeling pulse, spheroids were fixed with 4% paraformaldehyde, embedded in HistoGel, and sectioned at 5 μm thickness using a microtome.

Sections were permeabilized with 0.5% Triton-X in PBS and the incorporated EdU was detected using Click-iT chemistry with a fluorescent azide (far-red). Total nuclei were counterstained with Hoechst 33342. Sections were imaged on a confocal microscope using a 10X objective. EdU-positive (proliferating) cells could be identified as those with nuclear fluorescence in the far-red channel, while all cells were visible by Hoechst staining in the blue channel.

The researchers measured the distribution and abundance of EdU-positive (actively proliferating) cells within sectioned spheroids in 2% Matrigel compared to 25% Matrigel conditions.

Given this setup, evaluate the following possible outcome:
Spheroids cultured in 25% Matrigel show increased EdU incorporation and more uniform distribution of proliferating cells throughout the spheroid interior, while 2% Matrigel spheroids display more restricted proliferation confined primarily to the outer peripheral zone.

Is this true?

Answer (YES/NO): NO